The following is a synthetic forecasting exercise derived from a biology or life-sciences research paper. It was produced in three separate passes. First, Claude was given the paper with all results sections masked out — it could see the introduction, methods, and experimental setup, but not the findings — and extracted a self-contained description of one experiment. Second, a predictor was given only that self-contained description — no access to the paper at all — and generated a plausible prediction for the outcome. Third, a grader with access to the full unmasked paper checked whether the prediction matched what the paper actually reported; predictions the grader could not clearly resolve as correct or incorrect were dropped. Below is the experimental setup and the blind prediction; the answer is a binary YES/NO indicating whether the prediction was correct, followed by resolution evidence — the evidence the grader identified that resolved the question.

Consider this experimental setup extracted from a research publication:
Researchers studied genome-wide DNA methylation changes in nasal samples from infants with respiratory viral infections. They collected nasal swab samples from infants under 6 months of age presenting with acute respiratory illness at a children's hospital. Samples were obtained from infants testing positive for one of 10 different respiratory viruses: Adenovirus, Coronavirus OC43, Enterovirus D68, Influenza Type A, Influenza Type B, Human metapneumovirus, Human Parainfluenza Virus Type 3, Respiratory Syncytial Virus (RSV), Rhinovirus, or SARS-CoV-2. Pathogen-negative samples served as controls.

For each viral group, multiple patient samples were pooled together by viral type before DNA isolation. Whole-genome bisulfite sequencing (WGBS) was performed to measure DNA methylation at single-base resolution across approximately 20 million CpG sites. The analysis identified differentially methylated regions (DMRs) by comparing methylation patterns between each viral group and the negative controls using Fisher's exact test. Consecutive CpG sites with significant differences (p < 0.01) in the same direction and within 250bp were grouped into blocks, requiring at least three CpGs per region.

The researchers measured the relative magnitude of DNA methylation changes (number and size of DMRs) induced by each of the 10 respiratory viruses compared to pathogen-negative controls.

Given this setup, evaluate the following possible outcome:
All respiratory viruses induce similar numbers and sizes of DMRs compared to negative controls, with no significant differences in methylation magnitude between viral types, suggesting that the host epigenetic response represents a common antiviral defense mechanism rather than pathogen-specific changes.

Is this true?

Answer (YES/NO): NO